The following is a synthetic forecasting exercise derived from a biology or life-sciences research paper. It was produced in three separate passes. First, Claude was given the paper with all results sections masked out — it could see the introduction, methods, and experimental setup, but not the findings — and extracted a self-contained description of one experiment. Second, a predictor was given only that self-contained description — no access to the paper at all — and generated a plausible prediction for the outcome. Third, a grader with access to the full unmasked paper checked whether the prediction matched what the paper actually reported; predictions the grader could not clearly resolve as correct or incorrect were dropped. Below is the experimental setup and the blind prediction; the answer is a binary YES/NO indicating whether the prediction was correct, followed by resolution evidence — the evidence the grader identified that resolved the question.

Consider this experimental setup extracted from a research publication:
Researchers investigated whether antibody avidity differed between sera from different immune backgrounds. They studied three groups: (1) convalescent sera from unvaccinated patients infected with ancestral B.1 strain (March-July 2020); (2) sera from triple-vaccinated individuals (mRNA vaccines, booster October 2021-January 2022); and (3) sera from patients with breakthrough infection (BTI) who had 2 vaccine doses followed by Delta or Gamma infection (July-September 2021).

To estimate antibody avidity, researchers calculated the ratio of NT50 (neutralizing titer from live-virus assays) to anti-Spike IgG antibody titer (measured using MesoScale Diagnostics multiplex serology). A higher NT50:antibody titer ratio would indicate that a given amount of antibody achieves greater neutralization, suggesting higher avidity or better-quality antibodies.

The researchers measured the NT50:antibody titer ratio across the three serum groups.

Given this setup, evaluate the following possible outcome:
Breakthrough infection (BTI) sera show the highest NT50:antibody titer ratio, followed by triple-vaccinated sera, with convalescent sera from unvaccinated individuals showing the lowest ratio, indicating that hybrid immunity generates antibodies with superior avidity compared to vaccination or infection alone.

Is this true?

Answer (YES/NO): YES